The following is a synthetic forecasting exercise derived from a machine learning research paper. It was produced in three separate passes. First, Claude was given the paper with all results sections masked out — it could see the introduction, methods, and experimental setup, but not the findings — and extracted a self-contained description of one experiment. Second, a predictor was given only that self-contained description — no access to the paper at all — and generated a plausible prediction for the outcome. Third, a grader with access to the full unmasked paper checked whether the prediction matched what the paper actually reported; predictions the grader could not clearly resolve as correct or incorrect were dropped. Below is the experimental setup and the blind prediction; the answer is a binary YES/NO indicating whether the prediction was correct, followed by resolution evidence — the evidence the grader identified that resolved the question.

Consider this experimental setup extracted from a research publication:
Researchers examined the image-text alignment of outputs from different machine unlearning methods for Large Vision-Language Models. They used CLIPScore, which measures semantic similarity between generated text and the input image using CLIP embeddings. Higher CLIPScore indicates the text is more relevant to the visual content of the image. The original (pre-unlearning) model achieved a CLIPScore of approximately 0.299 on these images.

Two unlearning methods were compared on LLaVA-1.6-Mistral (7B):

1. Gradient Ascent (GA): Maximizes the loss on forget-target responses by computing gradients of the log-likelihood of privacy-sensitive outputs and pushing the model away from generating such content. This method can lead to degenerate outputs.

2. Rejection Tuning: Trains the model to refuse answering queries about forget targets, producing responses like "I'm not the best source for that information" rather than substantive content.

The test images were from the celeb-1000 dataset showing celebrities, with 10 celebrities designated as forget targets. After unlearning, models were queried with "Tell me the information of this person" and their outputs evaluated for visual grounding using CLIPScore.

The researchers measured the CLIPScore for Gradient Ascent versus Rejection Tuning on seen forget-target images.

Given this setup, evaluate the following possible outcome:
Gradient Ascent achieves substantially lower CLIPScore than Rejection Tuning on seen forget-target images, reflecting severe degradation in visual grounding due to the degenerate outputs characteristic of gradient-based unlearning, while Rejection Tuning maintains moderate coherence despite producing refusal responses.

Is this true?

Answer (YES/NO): NO